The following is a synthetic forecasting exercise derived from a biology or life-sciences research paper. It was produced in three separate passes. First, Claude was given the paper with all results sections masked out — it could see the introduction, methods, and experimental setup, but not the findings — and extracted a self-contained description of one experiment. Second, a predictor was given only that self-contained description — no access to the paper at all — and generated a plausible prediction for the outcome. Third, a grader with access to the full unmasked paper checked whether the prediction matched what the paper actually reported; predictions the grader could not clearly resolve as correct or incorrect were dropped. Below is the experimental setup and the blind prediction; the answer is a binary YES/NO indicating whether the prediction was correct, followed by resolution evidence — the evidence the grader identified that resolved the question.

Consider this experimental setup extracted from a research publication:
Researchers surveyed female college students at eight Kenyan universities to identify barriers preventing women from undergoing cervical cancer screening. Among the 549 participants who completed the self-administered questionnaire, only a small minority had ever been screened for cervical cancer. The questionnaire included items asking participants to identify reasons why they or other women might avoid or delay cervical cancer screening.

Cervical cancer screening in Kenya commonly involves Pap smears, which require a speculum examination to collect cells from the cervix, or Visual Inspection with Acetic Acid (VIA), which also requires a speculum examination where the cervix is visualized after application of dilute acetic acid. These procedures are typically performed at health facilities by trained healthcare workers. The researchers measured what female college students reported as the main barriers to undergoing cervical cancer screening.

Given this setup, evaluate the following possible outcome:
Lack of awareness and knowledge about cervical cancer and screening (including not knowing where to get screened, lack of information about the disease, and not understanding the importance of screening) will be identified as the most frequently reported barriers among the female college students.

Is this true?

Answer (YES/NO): NO